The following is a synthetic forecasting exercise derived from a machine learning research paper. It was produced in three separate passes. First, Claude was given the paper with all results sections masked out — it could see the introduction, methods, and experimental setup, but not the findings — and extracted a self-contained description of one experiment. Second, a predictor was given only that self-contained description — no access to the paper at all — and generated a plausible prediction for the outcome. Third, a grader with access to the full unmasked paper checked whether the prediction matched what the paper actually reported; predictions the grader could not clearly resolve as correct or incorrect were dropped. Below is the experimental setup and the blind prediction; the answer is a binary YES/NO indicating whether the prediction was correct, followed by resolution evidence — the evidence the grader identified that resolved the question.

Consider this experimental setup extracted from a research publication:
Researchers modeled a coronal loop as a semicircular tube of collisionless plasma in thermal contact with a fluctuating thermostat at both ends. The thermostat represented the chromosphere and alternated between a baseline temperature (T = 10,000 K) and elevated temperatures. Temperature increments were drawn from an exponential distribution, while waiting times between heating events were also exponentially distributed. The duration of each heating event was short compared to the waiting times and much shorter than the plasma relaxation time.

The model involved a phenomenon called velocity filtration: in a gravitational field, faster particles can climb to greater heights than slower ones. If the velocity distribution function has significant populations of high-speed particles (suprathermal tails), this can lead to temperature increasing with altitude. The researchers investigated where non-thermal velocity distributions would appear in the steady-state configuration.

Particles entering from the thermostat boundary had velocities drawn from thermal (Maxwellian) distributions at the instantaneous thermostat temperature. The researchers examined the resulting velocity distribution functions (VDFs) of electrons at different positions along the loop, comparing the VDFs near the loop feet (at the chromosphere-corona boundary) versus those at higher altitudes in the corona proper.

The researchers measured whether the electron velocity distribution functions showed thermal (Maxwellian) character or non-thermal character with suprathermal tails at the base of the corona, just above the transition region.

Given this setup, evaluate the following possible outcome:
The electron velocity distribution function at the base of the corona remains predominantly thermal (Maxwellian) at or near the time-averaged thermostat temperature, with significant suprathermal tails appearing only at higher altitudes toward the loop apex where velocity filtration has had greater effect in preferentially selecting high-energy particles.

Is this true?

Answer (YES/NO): NO